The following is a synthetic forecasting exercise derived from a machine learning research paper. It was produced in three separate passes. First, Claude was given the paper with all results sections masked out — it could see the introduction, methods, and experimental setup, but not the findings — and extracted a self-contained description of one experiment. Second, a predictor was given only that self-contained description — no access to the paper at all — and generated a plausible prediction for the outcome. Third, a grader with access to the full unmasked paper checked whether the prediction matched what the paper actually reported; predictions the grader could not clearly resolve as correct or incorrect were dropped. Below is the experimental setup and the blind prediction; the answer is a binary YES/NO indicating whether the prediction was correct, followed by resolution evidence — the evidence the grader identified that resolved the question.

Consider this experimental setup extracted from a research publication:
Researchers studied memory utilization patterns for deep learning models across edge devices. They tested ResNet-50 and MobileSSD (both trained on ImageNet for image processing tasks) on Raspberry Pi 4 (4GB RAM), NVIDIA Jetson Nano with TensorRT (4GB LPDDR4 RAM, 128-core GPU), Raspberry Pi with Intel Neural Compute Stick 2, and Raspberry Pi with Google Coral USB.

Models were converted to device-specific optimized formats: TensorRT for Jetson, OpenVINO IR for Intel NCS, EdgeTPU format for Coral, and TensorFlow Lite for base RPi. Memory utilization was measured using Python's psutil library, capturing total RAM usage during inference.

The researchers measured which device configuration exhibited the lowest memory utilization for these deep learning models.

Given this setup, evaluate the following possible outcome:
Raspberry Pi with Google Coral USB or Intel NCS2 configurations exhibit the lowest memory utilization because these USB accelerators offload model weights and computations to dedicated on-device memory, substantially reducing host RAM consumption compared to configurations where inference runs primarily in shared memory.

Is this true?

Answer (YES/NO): NO